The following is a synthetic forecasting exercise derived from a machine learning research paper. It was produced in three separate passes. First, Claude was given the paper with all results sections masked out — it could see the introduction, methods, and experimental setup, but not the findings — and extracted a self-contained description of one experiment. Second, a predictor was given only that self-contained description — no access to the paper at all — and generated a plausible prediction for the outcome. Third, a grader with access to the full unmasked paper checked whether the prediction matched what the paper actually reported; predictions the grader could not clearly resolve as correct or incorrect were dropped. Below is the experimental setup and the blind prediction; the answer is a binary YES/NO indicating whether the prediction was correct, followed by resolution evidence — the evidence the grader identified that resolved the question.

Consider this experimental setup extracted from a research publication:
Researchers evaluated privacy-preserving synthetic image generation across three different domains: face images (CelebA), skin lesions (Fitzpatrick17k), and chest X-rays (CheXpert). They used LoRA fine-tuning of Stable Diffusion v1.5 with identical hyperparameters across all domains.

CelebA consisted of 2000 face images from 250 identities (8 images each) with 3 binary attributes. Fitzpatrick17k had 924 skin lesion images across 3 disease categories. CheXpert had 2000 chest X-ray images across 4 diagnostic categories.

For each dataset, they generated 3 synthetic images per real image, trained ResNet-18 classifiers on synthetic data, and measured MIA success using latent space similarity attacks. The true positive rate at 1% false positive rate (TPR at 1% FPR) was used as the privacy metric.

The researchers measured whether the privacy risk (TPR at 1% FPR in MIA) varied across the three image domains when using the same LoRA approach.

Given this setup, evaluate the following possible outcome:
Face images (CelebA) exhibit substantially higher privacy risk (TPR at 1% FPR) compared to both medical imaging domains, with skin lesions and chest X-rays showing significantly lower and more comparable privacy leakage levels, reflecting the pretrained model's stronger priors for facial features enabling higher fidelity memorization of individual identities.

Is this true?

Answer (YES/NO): NO